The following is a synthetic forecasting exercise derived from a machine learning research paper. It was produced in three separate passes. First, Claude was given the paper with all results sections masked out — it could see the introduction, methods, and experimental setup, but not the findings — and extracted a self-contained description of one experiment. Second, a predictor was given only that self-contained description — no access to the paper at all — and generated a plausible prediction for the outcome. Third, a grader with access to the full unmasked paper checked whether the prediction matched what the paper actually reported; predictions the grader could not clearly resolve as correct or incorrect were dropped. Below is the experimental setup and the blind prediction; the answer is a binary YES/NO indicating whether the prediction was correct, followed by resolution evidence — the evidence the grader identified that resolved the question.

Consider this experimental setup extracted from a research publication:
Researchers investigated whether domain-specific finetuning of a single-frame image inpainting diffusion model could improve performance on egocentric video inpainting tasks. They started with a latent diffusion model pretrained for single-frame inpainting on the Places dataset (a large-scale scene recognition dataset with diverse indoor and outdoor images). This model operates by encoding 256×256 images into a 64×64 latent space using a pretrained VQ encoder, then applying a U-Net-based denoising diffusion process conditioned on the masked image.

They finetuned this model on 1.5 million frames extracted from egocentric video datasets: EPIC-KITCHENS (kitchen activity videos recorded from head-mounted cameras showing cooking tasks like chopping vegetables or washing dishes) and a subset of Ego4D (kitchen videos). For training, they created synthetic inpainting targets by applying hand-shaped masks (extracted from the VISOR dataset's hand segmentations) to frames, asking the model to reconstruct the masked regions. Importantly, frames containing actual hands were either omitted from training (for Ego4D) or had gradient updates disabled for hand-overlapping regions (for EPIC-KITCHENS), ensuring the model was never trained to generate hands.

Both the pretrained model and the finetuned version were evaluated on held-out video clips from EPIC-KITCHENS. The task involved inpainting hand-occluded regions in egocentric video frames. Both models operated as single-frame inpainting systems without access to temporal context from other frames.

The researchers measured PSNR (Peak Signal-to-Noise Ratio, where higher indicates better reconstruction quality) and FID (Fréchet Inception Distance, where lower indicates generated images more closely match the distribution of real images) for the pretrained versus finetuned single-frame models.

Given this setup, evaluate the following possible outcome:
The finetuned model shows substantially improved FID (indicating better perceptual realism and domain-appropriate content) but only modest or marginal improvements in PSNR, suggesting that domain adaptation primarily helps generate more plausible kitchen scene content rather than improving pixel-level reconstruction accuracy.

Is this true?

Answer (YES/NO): NO